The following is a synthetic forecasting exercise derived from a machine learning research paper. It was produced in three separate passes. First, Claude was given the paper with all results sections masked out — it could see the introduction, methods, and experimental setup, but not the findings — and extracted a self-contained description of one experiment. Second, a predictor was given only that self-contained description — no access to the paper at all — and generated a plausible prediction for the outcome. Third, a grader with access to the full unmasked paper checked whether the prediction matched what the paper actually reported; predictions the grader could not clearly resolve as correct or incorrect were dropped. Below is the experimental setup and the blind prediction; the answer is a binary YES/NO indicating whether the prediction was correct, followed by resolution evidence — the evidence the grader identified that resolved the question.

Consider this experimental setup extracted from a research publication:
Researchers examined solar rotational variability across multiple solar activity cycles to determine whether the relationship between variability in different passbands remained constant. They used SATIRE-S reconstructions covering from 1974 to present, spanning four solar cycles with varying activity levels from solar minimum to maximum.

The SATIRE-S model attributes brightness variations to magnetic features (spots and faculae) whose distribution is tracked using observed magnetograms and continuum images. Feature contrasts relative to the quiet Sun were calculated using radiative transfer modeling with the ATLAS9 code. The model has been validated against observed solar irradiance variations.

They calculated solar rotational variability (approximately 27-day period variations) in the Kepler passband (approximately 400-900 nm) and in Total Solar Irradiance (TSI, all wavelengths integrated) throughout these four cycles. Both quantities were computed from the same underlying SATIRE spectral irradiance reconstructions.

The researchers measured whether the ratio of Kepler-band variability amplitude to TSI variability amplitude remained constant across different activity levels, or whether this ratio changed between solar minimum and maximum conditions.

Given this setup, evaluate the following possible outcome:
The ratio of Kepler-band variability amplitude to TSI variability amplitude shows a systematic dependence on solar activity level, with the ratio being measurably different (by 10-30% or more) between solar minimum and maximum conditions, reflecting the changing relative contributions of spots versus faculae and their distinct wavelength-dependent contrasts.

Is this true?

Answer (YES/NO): NO